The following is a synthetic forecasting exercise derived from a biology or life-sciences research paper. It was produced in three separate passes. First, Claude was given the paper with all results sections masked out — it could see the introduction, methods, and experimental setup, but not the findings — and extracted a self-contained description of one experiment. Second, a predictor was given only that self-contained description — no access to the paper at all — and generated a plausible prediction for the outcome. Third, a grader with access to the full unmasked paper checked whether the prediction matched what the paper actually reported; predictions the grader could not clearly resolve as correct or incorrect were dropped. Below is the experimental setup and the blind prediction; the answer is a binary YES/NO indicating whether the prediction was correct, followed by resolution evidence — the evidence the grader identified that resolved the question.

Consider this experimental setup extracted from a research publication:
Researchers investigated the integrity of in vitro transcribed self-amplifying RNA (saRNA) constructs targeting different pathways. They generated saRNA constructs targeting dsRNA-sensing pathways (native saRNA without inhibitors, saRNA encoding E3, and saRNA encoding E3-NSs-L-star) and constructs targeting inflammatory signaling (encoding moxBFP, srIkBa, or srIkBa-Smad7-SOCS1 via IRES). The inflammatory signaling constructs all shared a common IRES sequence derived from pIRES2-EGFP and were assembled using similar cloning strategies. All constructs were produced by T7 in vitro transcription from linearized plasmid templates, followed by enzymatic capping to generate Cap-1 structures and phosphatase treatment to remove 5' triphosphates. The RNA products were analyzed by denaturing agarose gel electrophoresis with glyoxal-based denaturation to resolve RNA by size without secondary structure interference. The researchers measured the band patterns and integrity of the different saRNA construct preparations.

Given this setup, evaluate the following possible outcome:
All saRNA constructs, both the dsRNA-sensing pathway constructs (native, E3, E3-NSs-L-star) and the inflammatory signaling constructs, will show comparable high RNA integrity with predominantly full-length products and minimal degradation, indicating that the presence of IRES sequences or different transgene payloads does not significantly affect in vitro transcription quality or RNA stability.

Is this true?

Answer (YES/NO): NO